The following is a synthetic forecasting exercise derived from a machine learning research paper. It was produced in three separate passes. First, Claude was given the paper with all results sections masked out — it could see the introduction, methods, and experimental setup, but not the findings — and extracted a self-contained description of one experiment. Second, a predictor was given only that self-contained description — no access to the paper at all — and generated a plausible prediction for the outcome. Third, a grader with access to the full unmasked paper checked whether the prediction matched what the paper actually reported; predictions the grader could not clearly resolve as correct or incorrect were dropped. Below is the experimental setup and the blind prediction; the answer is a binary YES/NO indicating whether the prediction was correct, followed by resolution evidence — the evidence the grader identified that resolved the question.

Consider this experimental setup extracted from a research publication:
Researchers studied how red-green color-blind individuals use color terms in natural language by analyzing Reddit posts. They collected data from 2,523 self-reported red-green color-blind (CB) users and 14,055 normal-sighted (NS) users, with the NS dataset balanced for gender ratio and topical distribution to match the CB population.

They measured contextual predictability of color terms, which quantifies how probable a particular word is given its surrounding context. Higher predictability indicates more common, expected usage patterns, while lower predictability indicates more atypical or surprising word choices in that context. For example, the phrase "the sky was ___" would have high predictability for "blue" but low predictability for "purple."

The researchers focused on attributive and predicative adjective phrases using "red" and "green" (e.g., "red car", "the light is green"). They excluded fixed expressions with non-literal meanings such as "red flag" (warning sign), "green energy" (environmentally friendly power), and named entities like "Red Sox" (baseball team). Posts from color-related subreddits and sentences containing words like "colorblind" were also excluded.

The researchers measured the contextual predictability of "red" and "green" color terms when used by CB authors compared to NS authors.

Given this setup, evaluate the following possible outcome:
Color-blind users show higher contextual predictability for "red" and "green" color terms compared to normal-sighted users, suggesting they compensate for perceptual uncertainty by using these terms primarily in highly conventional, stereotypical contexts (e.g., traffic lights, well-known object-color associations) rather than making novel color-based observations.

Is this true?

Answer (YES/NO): NO